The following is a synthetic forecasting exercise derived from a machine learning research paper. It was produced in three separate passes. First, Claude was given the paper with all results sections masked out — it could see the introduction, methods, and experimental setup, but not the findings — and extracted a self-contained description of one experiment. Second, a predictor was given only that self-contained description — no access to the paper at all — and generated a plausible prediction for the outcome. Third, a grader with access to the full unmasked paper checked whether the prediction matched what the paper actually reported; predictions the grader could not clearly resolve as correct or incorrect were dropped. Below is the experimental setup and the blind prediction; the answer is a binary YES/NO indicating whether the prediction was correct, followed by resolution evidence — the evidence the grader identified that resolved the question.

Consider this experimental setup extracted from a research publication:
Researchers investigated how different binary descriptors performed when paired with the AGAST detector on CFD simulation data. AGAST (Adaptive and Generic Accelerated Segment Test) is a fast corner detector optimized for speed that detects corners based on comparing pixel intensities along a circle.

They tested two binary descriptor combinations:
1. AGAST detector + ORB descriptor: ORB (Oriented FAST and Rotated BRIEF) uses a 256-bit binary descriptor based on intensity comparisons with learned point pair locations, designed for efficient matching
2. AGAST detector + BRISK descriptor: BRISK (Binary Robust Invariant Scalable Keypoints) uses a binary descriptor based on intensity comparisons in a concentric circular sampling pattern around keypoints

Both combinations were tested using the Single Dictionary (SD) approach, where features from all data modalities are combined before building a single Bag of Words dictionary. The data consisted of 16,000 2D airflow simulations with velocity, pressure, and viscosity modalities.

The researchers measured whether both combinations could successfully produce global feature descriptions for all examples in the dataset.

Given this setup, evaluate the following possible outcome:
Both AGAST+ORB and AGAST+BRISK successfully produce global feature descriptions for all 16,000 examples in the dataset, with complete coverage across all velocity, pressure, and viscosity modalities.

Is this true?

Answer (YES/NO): YES